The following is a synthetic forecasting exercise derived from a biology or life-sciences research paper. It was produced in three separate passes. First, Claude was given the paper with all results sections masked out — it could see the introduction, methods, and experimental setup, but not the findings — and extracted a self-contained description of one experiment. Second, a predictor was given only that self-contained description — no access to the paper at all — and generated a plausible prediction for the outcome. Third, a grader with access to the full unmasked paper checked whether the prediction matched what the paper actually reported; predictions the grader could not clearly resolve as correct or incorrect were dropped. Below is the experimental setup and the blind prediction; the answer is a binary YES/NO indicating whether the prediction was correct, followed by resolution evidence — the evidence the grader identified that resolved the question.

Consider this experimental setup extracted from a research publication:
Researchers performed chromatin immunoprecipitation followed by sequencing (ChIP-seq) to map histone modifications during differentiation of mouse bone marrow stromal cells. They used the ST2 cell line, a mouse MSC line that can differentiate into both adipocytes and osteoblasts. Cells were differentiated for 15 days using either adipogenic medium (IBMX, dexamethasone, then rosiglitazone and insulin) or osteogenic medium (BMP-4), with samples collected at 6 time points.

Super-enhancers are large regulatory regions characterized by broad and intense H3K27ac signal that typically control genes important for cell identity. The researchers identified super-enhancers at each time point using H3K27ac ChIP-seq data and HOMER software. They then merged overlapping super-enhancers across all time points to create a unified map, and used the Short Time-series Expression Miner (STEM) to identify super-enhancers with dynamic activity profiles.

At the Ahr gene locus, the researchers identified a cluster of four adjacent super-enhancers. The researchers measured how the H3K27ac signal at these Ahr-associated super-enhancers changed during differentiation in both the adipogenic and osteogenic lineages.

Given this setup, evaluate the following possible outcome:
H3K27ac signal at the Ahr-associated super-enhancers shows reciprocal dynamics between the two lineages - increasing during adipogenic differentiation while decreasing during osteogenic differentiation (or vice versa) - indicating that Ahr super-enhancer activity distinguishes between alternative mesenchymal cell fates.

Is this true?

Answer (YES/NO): NO